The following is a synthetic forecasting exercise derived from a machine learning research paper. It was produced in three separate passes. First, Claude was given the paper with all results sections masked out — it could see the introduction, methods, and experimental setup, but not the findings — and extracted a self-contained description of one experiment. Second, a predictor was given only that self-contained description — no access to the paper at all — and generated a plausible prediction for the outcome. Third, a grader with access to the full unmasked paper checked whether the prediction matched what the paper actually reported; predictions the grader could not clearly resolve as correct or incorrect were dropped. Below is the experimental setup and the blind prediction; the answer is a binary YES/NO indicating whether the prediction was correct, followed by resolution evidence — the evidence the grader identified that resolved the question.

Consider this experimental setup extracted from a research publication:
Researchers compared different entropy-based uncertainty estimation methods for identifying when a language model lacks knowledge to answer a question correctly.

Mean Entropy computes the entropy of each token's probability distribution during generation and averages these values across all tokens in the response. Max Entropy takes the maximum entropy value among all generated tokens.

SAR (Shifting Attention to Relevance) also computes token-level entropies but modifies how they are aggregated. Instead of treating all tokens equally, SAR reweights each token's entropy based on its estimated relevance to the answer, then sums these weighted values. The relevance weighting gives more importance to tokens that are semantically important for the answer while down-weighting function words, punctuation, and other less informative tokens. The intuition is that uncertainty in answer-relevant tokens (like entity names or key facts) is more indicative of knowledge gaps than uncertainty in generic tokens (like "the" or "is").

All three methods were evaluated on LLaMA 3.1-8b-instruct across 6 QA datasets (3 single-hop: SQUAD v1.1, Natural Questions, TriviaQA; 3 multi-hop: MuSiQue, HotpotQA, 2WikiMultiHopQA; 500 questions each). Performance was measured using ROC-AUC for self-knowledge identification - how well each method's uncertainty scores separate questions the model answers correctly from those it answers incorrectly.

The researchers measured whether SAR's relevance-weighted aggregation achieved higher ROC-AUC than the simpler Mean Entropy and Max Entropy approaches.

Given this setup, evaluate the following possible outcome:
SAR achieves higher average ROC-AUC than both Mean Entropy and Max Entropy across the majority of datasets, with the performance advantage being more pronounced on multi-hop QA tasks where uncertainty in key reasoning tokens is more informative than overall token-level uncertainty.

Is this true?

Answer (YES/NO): NO